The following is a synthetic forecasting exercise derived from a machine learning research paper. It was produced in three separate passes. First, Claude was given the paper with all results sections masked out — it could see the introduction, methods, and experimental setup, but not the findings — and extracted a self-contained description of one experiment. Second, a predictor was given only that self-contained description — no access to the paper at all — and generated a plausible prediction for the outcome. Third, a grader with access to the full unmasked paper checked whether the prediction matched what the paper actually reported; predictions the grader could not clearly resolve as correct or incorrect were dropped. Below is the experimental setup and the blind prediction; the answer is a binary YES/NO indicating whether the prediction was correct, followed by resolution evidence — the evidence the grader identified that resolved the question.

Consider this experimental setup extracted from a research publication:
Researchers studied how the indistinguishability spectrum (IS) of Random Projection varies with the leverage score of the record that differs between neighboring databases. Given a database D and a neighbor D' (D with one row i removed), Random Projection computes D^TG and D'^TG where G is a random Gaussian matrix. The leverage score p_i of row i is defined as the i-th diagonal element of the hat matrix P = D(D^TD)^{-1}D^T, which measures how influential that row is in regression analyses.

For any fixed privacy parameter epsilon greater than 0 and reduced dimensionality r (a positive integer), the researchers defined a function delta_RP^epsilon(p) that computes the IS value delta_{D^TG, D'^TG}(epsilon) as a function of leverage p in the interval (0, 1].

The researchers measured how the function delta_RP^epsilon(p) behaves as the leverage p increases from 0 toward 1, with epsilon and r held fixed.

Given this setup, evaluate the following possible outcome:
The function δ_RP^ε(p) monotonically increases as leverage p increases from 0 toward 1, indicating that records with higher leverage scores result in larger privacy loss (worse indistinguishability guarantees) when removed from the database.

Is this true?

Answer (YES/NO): YES